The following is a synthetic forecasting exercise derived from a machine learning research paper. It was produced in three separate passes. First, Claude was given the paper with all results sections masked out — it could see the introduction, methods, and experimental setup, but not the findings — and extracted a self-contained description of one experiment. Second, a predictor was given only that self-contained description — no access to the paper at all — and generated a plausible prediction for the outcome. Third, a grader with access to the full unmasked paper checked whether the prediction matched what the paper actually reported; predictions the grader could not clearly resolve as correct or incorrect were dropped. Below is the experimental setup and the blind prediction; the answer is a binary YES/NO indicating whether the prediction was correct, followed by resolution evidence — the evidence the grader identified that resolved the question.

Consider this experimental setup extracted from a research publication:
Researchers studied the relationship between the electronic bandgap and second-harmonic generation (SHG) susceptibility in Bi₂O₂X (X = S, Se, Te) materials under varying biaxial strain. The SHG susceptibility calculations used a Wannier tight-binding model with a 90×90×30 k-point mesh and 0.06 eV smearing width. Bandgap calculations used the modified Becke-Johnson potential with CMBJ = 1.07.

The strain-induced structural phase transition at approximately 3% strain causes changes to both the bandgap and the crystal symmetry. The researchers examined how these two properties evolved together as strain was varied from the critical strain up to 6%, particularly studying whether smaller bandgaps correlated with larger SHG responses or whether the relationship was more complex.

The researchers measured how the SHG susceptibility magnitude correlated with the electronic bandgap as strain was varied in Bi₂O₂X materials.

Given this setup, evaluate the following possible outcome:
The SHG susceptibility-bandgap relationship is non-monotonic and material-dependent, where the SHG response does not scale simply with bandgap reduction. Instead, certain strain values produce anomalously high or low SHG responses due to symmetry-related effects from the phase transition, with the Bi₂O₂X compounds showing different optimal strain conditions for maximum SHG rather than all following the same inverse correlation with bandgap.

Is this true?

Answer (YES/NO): YES